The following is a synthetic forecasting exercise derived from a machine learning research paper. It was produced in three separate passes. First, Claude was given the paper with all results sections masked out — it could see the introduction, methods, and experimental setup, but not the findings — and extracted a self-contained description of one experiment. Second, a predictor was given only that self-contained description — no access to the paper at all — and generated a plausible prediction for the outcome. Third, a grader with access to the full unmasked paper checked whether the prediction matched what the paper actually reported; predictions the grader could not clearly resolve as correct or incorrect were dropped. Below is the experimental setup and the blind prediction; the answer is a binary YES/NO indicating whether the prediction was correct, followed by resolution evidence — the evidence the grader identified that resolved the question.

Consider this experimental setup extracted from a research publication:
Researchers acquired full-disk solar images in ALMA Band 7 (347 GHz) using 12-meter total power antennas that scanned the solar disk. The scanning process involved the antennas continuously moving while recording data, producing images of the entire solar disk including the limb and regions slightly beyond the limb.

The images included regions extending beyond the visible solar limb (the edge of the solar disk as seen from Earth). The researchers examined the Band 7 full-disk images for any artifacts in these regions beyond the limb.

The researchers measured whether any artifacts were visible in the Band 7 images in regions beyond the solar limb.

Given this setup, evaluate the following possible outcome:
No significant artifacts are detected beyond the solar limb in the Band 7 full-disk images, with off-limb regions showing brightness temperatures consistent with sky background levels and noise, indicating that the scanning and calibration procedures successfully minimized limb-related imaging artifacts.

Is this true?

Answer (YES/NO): NO